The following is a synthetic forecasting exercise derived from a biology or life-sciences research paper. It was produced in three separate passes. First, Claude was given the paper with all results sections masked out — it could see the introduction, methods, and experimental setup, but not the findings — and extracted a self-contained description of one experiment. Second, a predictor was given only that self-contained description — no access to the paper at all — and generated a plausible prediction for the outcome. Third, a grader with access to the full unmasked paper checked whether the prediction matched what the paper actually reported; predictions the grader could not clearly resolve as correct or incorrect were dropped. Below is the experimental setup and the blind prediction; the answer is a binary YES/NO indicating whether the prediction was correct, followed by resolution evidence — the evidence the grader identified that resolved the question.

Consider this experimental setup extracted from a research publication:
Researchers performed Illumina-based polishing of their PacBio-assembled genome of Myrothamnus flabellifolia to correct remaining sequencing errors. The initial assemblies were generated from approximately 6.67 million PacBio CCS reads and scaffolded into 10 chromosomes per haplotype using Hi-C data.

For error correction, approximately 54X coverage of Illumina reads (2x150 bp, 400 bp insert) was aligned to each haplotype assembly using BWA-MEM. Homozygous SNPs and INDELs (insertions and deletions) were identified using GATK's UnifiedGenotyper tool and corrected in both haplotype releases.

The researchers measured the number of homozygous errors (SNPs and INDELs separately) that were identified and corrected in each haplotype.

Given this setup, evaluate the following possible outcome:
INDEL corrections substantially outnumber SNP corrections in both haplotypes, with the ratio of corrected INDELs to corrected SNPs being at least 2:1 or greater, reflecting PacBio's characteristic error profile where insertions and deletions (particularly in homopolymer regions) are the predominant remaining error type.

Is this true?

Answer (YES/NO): YES